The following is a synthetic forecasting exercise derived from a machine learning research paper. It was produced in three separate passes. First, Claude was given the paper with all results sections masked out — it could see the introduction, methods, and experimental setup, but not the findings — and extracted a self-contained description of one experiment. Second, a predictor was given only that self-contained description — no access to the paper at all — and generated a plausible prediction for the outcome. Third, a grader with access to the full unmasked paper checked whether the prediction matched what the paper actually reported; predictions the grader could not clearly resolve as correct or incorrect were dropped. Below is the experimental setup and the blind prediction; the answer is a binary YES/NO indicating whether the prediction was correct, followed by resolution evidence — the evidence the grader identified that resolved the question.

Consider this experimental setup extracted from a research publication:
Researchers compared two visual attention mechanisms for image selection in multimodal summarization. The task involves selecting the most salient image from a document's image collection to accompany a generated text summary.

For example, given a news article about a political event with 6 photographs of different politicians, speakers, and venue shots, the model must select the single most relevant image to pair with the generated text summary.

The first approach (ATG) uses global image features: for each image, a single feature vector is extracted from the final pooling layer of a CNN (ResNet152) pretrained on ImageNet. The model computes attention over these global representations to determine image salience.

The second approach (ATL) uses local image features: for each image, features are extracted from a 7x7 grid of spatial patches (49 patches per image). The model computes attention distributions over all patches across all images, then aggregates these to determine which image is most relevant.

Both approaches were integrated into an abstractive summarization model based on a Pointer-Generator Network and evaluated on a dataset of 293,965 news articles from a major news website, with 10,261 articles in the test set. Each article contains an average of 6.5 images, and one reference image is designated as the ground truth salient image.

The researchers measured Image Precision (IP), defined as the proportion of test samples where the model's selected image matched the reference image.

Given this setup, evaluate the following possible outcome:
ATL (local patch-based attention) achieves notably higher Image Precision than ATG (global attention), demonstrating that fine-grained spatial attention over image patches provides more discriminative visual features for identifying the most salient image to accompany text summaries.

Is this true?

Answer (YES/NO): NO